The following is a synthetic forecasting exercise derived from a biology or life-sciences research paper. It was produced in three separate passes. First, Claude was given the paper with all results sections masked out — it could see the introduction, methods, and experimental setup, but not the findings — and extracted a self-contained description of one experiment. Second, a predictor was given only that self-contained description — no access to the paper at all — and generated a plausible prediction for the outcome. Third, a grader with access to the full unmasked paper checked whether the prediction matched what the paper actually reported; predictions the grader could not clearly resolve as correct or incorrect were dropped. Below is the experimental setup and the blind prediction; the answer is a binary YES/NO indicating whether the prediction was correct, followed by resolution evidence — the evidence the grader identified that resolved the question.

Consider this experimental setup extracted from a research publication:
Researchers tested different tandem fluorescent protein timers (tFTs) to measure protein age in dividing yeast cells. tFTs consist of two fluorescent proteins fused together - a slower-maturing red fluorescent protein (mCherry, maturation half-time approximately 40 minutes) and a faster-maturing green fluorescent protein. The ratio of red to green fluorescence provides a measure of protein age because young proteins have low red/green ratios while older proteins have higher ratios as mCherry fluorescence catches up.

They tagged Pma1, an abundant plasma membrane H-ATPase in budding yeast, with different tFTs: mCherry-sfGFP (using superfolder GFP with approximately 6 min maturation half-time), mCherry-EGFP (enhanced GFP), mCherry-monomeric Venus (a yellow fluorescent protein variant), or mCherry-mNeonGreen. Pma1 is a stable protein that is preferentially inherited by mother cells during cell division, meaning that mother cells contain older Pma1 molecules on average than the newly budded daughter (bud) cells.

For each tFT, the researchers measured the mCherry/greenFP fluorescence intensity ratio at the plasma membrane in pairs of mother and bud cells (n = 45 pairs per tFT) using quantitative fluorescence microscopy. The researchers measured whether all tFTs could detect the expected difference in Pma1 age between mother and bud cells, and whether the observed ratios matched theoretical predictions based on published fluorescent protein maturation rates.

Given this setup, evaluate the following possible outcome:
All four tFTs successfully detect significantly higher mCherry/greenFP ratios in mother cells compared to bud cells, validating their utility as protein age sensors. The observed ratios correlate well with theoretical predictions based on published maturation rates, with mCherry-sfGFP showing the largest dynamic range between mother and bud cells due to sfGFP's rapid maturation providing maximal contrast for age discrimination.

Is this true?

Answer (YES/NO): NO